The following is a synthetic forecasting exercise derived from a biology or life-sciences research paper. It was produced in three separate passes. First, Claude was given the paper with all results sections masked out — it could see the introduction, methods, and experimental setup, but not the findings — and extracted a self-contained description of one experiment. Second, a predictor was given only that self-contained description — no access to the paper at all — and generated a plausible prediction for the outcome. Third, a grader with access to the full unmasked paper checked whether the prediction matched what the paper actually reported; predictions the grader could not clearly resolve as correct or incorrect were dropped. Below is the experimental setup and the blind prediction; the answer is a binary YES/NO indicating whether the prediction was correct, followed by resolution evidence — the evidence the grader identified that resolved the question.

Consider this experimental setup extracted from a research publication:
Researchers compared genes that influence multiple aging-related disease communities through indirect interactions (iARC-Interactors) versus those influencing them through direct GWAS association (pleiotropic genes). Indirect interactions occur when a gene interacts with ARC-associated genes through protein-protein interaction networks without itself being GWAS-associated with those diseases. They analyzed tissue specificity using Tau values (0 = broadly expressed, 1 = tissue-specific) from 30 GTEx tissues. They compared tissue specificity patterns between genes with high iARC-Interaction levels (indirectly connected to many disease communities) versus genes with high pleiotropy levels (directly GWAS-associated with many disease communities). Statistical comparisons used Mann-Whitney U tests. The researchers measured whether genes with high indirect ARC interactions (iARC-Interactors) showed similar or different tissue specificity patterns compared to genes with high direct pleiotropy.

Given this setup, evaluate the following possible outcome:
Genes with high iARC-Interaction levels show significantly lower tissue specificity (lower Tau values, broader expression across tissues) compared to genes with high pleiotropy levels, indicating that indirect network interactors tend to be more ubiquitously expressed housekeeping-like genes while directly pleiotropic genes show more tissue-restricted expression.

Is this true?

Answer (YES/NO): YES